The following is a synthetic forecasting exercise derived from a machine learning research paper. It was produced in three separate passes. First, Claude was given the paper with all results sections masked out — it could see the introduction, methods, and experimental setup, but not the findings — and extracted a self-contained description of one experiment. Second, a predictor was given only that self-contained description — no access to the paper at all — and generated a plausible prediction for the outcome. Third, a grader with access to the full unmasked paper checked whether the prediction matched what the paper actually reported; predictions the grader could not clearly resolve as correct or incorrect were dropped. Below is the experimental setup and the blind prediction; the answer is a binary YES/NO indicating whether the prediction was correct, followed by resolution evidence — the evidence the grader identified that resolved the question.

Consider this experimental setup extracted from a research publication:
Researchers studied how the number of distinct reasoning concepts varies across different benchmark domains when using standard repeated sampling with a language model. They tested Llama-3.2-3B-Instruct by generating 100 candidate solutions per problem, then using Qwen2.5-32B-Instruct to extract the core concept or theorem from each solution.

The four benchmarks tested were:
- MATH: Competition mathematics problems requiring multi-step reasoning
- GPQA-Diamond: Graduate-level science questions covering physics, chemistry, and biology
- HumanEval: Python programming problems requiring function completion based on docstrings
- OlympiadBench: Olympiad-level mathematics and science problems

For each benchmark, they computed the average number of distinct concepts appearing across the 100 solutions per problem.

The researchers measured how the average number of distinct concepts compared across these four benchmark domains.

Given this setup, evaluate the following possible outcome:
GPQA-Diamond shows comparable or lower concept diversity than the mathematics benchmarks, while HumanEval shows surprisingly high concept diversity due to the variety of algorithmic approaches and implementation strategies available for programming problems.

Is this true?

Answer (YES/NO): NO